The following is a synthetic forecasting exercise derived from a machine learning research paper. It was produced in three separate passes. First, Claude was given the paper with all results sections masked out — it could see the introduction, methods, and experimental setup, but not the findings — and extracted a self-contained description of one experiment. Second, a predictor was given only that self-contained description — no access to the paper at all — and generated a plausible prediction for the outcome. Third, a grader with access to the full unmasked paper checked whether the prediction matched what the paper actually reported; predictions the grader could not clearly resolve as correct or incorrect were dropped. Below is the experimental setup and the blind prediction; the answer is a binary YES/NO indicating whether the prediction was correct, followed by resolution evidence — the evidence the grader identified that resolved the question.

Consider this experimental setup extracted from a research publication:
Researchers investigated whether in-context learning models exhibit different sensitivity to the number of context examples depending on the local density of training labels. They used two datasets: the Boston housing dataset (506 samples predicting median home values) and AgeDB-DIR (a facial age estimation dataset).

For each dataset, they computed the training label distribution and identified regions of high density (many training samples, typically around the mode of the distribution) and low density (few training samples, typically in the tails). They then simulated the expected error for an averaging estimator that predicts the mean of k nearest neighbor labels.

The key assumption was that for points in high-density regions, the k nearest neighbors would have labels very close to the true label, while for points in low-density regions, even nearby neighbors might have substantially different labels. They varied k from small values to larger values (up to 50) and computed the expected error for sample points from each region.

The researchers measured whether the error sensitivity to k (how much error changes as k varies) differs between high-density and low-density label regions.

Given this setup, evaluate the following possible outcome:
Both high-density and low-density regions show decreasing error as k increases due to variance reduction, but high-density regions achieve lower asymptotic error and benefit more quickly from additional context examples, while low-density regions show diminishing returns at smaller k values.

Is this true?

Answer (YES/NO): NO